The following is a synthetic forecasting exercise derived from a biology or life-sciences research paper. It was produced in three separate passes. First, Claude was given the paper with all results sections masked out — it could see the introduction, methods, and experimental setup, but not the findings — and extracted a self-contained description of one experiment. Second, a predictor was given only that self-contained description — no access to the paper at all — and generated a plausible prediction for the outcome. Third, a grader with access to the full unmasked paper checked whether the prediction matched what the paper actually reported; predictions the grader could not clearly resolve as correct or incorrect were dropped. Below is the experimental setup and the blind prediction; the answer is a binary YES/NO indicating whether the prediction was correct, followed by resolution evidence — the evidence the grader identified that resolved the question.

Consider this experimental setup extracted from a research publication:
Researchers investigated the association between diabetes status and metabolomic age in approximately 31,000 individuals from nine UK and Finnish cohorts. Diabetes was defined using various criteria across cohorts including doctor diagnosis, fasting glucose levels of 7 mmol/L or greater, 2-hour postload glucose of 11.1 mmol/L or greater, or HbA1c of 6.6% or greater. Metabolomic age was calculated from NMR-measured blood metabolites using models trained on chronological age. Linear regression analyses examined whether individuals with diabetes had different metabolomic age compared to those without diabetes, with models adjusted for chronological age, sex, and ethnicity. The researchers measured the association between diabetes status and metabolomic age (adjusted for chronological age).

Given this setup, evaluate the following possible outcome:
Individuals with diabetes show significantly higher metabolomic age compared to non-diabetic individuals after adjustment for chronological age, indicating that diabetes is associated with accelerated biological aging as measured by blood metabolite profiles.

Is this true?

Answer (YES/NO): YES